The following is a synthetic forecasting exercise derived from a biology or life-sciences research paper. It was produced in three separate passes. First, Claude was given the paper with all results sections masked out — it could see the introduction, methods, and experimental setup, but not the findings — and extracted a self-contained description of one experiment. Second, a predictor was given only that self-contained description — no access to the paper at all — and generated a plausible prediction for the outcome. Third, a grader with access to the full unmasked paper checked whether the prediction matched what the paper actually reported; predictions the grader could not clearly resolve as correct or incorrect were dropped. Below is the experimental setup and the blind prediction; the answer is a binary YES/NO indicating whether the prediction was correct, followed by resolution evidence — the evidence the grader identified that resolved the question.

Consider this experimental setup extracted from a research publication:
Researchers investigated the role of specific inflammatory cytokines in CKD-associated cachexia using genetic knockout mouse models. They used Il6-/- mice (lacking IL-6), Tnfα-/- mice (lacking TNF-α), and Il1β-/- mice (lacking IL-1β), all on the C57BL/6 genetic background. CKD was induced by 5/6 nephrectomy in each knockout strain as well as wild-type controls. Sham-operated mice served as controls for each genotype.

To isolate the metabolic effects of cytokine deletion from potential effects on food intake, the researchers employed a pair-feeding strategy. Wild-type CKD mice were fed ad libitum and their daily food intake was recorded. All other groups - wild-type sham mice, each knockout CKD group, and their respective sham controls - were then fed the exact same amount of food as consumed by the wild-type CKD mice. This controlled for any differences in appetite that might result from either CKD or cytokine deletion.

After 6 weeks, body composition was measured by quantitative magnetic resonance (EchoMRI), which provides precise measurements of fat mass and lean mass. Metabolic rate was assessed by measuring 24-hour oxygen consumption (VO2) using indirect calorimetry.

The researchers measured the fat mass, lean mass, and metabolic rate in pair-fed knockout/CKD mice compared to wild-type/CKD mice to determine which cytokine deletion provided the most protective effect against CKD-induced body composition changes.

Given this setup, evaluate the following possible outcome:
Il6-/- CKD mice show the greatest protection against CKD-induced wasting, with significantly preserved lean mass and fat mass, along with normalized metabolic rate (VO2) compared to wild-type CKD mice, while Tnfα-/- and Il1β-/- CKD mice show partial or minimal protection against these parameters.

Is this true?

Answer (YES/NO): NO